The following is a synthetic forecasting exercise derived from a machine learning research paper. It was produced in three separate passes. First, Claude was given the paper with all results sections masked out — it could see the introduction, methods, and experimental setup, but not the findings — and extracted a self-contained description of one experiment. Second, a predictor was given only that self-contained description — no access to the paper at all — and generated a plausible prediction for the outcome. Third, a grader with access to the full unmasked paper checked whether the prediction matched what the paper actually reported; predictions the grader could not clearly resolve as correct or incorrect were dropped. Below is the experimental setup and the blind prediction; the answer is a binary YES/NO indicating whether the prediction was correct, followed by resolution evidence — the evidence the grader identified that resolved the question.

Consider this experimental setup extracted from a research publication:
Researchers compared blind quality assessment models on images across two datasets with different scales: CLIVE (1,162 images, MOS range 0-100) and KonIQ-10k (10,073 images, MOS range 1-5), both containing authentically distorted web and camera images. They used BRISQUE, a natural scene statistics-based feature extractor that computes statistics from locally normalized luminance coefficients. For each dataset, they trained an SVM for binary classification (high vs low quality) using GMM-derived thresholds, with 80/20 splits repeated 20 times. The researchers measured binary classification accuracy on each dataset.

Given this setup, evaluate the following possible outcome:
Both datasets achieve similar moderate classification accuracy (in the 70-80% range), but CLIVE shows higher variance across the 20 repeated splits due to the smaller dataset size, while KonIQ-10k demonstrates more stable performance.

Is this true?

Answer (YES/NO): NO